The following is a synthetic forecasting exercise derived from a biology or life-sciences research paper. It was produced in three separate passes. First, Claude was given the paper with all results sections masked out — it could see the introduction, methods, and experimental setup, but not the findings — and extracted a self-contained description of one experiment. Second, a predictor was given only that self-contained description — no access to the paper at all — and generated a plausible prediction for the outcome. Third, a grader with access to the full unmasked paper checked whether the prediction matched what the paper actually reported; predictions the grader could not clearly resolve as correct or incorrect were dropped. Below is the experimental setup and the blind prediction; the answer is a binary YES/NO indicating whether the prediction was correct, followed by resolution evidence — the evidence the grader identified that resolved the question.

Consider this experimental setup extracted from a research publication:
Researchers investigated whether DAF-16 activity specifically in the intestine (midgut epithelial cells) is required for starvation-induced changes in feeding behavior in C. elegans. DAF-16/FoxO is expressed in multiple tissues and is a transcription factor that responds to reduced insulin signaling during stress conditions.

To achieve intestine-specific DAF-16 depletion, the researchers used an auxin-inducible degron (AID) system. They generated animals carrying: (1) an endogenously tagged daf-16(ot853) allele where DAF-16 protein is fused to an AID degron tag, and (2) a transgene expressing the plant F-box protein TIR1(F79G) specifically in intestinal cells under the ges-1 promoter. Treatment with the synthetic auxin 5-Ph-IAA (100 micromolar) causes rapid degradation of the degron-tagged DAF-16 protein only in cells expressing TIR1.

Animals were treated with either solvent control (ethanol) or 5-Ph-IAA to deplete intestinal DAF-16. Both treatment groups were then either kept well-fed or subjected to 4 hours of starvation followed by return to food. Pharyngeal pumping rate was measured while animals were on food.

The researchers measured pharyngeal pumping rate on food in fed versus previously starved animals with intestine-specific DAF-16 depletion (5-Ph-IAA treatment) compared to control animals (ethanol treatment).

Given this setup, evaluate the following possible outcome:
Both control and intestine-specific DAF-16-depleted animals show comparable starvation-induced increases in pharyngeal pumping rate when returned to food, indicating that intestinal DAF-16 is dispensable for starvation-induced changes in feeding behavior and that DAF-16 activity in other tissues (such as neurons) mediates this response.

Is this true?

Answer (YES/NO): NO